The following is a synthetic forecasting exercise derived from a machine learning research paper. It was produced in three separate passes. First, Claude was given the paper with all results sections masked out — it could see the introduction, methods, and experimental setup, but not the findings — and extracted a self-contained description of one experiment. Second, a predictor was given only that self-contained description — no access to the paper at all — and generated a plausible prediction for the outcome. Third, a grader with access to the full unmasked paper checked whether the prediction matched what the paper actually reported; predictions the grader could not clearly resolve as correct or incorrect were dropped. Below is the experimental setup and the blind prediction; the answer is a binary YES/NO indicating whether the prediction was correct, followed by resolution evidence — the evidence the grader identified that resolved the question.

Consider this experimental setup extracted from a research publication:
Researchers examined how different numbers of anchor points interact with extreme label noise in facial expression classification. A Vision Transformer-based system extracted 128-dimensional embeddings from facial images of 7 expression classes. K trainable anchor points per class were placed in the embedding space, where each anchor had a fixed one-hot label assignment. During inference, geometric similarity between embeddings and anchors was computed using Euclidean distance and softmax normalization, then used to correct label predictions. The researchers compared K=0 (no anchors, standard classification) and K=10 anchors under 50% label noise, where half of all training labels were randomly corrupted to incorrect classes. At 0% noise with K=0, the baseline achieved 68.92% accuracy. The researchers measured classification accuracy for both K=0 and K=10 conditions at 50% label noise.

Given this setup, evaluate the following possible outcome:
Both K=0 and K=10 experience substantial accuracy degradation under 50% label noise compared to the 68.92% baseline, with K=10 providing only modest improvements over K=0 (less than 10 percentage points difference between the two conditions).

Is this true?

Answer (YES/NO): YES